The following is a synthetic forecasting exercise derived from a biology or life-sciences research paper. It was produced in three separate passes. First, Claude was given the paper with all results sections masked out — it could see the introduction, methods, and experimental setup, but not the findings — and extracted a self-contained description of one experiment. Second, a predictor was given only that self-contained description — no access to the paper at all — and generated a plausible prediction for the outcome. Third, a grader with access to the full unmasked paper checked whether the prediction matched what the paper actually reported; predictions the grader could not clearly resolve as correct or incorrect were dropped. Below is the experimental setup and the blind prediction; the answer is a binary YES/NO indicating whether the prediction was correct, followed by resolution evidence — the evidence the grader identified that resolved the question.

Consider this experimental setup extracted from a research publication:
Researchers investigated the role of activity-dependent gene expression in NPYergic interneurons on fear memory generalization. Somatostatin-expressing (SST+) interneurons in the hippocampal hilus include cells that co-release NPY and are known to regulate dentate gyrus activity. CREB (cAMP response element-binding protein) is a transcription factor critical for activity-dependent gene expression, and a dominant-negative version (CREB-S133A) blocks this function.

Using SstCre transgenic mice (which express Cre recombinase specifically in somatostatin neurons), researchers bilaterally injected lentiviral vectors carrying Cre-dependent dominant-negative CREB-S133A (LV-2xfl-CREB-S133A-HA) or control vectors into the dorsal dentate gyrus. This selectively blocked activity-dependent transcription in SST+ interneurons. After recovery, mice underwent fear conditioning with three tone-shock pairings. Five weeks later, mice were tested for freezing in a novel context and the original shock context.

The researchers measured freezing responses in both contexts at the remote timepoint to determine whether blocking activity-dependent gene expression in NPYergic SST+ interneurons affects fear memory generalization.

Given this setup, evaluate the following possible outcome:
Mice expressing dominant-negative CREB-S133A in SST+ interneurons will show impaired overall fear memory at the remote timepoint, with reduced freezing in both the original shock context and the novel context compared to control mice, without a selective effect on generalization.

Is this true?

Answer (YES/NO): NO